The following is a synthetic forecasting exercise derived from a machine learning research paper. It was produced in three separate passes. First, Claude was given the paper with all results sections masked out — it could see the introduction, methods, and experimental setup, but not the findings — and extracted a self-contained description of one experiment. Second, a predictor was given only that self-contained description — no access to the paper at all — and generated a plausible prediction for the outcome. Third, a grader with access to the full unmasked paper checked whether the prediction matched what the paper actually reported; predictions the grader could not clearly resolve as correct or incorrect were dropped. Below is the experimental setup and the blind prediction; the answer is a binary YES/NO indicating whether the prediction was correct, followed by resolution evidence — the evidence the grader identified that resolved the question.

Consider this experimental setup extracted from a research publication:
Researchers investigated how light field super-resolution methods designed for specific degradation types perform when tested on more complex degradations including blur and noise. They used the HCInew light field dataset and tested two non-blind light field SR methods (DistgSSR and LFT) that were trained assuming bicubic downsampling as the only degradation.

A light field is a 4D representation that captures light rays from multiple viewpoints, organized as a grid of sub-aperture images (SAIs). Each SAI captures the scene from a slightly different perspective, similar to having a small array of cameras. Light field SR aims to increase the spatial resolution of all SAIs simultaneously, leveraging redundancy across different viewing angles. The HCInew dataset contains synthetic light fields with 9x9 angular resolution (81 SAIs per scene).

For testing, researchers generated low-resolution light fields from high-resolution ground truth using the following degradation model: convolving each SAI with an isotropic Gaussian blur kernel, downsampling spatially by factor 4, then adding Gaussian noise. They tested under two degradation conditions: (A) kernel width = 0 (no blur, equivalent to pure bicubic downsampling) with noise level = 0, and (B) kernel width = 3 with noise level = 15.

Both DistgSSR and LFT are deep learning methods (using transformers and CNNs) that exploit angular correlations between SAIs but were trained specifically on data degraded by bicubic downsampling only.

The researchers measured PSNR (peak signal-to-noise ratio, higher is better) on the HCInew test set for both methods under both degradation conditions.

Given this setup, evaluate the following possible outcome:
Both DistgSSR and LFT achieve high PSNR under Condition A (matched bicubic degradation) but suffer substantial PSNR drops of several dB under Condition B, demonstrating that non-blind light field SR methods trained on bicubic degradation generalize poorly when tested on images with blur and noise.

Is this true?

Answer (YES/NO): YES